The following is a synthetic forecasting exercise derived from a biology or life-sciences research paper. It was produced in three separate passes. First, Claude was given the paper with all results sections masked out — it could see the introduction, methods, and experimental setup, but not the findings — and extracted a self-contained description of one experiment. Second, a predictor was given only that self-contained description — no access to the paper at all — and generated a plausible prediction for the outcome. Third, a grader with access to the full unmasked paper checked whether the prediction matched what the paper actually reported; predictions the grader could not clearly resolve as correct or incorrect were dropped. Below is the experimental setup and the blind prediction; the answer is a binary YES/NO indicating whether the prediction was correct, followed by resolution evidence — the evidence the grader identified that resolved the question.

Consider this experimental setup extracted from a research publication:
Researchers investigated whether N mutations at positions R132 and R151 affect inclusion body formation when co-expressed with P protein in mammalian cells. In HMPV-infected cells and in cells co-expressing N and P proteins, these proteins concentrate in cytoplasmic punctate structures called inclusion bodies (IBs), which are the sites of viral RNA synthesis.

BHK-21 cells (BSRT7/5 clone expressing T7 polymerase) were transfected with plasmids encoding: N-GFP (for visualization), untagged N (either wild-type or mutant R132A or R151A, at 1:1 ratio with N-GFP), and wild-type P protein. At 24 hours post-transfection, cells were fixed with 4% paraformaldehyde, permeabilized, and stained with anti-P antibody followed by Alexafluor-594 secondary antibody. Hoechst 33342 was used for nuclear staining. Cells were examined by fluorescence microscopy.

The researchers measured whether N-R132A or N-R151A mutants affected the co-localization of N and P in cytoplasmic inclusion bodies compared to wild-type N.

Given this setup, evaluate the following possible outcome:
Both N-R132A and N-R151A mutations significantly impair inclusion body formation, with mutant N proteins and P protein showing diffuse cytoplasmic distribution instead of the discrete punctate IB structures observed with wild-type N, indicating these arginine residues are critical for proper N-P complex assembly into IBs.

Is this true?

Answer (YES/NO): NO